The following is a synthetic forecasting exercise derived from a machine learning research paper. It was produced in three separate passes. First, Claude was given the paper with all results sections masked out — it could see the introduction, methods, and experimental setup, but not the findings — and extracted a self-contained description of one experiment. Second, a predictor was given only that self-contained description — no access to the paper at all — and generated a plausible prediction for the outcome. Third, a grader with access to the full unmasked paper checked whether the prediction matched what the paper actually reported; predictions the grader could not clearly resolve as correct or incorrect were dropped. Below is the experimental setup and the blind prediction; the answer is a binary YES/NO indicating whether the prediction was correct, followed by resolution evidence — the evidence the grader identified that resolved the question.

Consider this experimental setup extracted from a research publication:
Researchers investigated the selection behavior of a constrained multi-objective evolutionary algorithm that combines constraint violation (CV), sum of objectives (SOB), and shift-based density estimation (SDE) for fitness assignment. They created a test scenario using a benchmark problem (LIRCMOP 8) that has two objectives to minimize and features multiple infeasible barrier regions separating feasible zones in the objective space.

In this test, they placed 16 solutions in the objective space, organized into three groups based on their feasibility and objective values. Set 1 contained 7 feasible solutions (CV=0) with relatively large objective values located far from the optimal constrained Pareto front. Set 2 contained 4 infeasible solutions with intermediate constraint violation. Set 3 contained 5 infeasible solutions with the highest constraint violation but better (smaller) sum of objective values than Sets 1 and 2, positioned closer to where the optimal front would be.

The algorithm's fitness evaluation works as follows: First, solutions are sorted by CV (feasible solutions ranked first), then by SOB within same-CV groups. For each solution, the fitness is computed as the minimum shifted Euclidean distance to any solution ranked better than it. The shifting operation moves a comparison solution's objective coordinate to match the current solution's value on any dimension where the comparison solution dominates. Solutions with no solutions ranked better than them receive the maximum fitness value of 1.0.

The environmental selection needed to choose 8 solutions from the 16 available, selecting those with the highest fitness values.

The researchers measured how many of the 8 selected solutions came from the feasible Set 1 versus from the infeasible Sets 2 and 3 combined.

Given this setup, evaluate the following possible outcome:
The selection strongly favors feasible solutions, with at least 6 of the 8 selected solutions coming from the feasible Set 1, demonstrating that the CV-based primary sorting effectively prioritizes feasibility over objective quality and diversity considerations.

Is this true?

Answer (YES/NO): NO